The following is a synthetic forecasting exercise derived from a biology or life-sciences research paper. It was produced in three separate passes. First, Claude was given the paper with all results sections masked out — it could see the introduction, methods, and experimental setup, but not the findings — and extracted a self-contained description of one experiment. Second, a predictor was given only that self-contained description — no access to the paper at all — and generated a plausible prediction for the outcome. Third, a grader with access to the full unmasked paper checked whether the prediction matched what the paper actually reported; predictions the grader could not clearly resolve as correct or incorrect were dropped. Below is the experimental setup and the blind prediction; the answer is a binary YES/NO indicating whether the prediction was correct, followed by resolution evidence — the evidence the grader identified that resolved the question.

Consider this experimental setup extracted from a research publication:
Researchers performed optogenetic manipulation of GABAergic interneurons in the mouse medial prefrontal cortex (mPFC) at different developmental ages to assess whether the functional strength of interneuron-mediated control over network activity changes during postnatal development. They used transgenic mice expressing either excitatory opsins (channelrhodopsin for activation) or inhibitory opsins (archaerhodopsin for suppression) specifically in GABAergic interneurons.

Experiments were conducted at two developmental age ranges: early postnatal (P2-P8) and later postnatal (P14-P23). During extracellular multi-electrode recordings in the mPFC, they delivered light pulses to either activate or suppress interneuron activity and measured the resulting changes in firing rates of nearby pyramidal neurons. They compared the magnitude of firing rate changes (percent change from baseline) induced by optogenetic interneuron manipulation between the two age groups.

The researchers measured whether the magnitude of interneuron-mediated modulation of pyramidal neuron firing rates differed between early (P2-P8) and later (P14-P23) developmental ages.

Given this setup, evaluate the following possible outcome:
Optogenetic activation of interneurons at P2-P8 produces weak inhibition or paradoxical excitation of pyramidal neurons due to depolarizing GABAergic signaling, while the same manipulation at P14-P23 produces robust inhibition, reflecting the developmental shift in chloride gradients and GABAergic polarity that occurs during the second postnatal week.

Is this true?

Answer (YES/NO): NO